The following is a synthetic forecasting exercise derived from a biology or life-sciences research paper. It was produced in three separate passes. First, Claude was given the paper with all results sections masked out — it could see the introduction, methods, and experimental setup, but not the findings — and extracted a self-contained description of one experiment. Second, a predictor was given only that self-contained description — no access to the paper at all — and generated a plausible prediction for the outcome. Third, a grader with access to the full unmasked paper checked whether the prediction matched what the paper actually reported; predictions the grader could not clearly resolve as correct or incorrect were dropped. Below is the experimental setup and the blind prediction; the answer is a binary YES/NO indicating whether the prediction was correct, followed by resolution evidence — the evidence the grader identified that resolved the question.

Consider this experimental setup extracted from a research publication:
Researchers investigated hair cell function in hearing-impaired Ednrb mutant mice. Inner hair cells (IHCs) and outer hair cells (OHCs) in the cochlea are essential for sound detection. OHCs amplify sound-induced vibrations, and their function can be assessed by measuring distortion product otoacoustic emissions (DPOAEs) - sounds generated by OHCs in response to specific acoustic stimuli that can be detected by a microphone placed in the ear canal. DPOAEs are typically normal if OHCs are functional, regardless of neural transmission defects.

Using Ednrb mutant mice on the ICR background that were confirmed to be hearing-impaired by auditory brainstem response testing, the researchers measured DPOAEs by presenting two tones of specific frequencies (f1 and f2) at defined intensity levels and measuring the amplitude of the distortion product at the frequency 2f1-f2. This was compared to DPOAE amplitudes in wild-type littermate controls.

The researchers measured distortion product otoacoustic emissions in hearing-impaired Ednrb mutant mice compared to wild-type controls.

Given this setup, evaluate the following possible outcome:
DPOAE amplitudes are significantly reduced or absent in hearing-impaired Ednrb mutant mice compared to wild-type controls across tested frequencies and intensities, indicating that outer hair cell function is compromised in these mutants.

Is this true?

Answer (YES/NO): NO